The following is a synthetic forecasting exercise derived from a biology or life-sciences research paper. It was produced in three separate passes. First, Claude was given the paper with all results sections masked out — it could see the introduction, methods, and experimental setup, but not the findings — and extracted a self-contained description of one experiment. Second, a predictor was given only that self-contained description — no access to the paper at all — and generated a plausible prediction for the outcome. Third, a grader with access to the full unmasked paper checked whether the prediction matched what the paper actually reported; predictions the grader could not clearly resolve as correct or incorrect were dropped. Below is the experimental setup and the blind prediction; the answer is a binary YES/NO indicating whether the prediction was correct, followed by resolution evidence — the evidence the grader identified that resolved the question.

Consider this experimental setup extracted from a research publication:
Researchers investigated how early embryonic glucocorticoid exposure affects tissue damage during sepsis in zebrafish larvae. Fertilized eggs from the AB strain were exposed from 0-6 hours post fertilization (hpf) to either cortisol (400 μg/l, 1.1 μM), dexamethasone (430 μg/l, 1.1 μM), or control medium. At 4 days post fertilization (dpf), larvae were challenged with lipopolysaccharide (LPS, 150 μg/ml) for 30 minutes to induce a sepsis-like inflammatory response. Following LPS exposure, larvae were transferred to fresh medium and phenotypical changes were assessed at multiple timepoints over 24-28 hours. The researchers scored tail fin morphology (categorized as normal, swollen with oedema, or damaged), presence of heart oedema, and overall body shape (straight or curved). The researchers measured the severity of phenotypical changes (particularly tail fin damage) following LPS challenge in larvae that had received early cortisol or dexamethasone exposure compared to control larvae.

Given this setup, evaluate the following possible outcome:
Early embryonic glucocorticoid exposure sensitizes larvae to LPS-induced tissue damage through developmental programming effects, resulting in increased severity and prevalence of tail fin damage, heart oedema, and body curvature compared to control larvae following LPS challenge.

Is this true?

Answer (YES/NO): NO